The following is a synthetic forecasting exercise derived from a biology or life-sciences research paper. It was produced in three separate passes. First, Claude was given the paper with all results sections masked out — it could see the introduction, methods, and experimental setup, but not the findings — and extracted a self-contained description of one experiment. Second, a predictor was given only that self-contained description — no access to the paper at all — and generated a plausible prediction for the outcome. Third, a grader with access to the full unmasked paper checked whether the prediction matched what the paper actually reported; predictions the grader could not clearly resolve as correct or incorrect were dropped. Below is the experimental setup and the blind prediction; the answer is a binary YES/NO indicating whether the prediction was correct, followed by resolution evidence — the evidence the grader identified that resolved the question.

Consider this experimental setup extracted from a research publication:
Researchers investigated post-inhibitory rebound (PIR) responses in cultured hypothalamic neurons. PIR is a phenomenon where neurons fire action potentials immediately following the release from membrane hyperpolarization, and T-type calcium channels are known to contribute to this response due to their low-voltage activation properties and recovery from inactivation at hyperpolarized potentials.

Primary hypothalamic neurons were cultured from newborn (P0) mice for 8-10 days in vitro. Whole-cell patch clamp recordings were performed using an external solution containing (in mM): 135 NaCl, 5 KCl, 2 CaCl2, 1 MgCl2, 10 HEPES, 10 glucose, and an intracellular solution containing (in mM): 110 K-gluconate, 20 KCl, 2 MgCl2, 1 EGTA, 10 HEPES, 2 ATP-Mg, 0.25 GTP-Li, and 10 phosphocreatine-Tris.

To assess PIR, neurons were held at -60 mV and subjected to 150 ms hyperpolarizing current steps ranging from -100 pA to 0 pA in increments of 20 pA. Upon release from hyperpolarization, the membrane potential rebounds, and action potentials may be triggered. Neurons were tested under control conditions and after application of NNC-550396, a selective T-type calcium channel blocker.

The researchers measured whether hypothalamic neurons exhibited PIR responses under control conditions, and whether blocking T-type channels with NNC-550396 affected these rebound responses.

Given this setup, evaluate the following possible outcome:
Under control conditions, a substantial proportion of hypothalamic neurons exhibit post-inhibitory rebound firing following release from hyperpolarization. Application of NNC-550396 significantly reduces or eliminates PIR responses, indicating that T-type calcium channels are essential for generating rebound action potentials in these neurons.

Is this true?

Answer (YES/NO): YES